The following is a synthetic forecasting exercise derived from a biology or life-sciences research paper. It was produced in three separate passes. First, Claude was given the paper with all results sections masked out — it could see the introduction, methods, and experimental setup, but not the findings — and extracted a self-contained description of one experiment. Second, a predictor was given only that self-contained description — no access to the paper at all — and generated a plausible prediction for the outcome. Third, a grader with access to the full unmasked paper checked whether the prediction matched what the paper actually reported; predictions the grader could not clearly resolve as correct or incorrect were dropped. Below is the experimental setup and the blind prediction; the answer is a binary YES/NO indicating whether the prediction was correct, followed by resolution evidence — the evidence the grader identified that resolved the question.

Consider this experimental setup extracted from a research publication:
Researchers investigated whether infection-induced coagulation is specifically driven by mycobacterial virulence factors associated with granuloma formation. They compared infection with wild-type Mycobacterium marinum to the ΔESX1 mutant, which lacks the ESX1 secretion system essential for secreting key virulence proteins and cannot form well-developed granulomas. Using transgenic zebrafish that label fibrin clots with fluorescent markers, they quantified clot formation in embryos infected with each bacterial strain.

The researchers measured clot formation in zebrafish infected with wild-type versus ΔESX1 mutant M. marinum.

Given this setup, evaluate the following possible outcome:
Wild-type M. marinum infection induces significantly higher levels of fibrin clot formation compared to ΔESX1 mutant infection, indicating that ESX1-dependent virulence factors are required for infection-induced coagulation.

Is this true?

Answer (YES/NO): YES